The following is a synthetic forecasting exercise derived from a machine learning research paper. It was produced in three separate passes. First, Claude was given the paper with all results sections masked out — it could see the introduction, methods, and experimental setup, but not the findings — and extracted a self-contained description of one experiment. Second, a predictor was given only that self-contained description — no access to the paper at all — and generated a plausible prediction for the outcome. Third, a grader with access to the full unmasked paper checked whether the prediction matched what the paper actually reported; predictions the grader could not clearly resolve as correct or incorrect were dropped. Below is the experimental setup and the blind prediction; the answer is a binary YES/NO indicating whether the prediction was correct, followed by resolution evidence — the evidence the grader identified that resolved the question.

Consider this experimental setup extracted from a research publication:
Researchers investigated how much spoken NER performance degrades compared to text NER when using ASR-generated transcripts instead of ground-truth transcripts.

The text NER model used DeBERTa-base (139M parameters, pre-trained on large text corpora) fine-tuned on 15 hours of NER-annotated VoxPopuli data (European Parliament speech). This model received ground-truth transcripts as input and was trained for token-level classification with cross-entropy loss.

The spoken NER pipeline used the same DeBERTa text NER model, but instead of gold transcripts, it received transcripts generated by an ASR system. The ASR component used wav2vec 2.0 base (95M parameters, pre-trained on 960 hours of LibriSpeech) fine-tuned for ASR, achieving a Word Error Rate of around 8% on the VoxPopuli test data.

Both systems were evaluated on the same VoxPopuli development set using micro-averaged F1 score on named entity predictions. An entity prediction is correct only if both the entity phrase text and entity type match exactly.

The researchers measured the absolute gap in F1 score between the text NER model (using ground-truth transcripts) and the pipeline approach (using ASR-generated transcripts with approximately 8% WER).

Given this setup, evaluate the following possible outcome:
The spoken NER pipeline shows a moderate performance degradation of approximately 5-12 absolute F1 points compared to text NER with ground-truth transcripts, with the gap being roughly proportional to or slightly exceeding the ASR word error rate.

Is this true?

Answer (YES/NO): NO